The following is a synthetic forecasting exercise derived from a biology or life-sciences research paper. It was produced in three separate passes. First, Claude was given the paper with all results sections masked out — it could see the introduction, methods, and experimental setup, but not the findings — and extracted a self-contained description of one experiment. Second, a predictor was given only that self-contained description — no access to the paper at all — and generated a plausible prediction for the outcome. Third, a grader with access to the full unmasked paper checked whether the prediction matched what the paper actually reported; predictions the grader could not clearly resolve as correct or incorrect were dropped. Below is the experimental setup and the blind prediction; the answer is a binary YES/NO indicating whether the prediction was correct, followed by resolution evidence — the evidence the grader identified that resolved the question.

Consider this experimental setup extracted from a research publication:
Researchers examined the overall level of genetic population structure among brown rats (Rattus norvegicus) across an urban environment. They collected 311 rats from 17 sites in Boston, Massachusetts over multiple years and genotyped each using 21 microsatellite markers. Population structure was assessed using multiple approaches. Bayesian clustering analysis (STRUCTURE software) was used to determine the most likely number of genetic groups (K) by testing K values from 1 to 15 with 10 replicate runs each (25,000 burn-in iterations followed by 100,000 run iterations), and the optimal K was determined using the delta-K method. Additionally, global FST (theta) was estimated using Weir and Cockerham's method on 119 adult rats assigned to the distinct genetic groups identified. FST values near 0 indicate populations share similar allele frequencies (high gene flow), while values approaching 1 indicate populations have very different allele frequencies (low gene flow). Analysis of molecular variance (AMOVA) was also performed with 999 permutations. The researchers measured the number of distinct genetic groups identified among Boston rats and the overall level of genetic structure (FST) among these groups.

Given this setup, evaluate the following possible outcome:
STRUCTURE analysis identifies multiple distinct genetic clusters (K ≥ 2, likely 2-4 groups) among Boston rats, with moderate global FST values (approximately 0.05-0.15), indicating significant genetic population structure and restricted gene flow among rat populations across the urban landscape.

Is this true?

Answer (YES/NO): NO